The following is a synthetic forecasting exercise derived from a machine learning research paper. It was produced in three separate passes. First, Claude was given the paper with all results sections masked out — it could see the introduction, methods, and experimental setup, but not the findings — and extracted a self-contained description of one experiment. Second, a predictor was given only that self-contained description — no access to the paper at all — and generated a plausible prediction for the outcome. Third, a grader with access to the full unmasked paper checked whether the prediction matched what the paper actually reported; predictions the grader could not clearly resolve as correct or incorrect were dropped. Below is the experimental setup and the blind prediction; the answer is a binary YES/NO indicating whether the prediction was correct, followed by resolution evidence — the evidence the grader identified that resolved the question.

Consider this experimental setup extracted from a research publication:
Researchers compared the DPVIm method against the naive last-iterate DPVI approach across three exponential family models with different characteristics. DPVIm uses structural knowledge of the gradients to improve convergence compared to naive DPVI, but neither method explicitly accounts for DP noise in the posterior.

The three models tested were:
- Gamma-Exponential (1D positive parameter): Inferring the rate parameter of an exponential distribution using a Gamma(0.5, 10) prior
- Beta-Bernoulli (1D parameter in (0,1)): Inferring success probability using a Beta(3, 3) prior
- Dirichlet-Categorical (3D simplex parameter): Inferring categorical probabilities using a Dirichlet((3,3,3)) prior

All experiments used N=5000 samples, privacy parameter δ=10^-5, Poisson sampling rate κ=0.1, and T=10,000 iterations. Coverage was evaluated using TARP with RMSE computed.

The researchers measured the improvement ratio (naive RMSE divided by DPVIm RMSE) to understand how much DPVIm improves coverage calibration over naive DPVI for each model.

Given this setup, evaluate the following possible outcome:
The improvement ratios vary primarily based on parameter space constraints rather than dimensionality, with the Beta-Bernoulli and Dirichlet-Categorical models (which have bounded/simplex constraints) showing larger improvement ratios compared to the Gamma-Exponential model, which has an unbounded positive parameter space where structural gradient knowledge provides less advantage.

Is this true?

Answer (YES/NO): NO